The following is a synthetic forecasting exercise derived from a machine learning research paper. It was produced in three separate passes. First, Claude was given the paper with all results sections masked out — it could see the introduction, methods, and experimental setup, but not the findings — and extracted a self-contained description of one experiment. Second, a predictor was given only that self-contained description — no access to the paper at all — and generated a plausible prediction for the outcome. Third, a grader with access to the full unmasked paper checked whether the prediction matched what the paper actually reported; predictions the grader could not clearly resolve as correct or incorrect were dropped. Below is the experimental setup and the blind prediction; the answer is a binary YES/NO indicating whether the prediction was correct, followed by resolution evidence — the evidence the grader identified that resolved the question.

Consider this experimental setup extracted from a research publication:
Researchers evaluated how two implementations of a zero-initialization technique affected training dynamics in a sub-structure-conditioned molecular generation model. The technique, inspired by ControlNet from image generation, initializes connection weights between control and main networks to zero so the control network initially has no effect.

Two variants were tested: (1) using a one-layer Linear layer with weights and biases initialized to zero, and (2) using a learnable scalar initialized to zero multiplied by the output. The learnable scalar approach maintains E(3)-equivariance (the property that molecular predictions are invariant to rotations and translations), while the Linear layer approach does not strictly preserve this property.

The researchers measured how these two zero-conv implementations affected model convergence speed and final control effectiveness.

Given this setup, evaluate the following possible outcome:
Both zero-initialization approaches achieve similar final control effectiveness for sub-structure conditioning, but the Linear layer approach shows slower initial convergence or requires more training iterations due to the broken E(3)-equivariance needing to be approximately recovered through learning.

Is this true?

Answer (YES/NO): NO